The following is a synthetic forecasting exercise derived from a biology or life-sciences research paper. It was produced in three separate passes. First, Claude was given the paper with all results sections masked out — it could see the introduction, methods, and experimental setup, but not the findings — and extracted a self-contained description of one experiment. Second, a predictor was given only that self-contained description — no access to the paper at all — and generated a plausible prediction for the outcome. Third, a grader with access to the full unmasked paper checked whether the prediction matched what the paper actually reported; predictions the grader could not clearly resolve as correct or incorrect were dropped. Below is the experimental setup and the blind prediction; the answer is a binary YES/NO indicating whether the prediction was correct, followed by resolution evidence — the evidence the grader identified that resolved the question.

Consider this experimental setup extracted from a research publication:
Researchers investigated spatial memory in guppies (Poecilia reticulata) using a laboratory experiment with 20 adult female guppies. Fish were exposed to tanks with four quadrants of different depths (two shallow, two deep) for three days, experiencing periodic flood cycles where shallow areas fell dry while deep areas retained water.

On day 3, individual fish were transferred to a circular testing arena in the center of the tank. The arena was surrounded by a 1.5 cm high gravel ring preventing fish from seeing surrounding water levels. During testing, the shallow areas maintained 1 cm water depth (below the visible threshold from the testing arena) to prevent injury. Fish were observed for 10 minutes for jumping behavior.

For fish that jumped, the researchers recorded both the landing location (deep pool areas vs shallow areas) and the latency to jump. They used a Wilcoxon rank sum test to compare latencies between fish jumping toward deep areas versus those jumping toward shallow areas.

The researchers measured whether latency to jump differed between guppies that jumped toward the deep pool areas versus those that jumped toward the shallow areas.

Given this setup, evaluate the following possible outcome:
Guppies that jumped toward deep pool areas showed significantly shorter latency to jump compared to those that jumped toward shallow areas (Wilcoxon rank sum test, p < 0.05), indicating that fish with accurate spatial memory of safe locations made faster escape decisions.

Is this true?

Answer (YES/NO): NO